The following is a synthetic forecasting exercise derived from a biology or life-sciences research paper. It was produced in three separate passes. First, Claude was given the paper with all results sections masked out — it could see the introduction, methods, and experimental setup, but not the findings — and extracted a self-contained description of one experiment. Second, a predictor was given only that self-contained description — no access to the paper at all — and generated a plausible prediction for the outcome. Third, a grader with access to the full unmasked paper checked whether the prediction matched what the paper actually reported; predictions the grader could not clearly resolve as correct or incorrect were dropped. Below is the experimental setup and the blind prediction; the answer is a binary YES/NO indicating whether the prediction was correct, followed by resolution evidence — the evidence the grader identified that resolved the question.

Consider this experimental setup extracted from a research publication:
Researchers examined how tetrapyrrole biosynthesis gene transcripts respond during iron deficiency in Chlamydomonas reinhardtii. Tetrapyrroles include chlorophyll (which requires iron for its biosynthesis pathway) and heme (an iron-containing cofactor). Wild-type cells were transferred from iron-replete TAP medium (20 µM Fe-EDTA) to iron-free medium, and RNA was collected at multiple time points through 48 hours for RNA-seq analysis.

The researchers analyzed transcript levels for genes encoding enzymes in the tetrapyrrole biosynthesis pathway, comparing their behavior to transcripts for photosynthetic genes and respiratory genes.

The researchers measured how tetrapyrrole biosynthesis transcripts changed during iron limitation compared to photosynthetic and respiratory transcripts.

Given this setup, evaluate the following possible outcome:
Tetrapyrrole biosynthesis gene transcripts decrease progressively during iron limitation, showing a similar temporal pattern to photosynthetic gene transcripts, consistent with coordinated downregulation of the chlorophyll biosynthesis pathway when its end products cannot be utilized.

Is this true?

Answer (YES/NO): NO